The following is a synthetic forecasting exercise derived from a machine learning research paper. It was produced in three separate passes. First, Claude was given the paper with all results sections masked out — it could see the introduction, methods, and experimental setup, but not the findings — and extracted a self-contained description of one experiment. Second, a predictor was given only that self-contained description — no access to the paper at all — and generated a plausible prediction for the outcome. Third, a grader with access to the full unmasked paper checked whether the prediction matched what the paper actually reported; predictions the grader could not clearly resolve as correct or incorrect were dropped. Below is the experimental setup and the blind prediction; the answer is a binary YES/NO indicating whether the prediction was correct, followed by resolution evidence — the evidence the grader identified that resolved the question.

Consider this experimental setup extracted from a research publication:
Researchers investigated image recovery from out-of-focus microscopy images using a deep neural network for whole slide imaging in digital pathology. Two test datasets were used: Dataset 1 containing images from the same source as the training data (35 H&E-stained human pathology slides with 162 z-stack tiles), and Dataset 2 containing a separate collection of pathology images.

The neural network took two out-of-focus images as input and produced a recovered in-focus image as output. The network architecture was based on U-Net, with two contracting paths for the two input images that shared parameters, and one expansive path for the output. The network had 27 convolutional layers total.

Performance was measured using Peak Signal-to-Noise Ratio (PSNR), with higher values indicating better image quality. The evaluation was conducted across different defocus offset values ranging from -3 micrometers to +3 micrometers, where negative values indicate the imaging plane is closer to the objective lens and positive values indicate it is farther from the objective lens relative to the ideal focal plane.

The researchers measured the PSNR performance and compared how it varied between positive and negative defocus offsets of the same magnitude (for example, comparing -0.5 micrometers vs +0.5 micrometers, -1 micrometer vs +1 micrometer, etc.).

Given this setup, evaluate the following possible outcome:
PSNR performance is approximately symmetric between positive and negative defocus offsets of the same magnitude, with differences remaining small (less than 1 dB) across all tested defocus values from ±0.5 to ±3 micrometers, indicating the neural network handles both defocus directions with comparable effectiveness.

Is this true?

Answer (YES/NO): NO